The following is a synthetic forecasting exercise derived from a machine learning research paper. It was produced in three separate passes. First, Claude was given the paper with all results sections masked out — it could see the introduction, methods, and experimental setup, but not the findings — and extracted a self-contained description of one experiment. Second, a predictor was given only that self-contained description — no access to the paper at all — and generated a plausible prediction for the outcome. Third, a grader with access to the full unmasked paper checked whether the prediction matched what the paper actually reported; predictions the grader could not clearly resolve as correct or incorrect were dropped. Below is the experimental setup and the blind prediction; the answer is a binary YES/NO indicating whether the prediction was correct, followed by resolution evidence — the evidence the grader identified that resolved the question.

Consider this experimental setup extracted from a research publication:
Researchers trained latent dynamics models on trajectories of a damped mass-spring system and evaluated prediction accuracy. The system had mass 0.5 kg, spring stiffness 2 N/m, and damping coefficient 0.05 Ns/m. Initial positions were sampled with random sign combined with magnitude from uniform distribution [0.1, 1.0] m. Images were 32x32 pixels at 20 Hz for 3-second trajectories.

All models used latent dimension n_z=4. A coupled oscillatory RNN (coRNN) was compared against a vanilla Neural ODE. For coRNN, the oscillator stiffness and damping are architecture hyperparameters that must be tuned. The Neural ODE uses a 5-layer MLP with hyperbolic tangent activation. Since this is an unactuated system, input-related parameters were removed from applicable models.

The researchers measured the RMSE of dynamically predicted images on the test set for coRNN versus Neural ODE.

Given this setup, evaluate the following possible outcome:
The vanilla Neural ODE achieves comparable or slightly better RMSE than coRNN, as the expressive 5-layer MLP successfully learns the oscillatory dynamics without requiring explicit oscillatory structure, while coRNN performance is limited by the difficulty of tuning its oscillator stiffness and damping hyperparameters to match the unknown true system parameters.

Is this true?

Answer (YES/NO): YES